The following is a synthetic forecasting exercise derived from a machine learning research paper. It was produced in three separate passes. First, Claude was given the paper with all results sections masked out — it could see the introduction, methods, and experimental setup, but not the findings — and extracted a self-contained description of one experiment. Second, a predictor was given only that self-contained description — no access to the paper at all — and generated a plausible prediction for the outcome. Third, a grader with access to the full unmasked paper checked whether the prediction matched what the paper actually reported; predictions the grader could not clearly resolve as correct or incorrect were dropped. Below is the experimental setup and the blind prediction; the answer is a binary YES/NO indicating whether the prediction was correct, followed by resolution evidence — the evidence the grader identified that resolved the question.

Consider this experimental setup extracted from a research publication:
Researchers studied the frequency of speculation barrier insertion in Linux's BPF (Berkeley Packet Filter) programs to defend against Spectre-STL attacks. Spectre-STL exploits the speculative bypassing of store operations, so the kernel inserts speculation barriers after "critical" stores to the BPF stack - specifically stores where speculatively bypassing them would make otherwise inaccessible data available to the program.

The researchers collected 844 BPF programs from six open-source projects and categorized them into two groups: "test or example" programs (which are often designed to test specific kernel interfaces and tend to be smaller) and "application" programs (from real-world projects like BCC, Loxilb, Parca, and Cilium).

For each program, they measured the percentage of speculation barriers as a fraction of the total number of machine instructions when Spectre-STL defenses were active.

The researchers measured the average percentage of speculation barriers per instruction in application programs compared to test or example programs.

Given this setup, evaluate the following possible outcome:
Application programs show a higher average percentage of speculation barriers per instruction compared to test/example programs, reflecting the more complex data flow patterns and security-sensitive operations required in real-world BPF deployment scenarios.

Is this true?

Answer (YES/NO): YES